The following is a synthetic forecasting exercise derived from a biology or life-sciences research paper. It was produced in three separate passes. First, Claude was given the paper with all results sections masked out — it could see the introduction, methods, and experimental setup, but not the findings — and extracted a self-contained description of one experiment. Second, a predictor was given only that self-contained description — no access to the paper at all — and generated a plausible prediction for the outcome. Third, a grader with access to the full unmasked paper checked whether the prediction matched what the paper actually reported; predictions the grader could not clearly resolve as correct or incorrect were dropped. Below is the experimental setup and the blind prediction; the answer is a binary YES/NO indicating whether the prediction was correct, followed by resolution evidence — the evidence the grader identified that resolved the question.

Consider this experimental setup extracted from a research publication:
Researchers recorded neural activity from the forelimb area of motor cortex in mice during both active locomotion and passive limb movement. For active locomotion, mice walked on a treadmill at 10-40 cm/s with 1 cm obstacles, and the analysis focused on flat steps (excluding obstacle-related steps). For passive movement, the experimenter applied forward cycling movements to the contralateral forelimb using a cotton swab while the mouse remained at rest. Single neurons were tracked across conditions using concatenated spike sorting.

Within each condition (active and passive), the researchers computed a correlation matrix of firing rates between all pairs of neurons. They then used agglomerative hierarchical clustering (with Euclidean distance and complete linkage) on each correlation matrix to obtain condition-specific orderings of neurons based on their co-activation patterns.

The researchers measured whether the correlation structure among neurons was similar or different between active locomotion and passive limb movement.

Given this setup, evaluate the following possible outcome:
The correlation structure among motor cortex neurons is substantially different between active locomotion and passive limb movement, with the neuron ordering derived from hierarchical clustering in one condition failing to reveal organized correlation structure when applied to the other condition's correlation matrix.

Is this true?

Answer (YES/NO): YES